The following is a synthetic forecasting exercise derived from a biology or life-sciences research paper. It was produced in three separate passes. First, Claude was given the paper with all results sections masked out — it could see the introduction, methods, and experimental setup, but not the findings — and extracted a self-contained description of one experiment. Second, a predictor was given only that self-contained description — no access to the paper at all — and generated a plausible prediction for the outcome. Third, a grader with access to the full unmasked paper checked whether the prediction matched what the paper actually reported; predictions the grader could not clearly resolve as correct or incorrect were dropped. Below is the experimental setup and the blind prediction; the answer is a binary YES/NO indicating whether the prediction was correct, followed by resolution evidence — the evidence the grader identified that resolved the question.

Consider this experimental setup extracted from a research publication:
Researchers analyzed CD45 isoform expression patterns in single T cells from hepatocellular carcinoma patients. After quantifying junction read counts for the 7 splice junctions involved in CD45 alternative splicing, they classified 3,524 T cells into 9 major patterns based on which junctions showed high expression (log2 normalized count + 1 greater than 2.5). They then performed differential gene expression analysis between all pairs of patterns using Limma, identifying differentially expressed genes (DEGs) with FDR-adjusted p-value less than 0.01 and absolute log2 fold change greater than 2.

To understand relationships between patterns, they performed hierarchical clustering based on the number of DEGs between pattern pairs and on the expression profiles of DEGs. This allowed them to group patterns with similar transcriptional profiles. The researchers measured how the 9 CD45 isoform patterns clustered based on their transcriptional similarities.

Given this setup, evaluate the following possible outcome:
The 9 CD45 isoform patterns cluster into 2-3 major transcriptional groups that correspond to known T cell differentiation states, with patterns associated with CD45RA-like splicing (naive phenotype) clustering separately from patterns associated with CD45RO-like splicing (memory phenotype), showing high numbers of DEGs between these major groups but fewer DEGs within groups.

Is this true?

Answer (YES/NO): YES